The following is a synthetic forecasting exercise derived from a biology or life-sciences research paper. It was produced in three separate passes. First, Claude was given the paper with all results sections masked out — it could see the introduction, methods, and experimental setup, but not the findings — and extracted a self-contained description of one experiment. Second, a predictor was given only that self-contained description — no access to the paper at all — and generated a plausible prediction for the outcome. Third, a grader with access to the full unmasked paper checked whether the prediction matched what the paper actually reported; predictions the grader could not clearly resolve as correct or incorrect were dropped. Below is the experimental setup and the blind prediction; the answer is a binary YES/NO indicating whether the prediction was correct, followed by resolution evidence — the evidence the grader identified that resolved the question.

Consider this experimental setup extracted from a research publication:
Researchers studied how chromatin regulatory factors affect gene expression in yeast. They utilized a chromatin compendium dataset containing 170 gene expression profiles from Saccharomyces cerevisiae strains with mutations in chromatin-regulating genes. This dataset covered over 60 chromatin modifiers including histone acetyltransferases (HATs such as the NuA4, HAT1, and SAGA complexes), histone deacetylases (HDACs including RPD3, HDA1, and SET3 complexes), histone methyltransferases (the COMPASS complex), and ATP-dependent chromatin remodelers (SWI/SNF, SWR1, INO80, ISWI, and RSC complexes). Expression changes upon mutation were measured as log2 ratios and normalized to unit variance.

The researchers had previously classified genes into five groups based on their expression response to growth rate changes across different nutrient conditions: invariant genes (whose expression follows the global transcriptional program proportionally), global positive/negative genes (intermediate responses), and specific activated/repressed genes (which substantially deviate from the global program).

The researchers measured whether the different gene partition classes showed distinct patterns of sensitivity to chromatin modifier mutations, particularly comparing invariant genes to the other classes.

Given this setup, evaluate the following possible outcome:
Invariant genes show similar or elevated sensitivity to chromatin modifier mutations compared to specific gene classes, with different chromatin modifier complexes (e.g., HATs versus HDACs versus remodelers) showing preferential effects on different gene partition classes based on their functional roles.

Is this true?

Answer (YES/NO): NO